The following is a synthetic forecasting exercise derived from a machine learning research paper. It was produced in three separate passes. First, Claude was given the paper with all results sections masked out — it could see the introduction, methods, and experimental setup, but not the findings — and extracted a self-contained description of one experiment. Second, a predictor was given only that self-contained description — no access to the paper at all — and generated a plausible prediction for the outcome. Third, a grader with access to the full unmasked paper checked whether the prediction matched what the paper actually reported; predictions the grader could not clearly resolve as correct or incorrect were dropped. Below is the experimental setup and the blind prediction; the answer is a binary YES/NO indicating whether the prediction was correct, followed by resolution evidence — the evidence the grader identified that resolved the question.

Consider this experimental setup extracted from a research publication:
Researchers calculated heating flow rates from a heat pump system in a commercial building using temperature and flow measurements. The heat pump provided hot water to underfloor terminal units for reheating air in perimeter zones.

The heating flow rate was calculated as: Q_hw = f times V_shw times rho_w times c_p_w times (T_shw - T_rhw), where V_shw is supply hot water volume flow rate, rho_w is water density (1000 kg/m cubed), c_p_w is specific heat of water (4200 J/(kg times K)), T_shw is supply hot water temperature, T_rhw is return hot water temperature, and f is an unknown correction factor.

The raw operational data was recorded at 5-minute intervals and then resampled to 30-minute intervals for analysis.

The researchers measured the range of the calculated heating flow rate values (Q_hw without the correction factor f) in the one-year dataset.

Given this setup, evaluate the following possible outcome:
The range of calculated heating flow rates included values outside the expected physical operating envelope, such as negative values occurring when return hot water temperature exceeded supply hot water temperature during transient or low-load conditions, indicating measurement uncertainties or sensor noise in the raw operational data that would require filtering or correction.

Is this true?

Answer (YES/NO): YES